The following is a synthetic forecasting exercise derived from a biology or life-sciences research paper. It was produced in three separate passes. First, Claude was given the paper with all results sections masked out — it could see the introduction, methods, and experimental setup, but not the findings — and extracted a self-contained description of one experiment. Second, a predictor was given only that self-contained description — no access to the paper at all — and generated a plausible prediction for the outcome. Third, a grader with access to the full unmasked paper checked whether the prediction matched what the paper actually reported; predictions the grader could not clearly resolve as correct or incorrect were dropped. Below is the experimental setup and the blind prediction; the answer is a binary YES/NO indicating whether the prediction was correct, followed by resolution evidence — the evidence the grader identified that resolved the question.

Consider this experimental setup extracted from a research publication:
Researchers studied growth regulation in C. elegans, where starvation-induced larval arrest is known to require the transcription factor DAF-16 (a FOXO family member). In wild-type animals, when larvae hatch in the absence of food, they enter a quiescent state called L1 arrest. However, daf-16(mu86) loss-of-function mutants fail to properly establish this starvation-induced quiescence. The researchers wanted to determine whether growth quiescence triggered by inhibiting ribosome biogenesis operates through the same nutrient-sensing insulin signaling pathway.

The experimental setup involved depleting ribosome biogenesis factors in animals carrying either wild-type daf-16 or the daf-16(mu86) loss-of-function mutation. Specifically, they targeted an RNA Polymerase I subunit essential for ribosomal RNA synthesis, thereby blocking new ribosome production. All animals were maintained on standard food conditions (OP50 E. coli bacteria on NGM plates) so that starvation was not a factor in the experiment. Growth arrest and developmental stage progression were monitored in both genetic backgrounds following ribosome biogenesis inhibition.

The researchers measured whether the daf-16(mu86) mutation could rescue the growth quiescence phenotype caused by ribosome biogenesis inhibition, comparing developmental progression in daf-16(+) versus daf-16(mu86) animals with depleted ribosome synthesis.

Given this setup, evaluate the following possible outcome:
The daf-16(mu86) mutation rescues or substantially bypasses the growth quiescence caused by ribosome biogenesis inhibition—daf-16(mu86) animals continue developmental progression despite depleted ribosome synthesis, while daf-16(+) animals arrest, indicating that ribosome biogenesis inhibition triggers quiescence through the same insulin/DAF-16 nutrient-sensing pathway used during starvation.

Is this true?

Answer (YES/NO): NO